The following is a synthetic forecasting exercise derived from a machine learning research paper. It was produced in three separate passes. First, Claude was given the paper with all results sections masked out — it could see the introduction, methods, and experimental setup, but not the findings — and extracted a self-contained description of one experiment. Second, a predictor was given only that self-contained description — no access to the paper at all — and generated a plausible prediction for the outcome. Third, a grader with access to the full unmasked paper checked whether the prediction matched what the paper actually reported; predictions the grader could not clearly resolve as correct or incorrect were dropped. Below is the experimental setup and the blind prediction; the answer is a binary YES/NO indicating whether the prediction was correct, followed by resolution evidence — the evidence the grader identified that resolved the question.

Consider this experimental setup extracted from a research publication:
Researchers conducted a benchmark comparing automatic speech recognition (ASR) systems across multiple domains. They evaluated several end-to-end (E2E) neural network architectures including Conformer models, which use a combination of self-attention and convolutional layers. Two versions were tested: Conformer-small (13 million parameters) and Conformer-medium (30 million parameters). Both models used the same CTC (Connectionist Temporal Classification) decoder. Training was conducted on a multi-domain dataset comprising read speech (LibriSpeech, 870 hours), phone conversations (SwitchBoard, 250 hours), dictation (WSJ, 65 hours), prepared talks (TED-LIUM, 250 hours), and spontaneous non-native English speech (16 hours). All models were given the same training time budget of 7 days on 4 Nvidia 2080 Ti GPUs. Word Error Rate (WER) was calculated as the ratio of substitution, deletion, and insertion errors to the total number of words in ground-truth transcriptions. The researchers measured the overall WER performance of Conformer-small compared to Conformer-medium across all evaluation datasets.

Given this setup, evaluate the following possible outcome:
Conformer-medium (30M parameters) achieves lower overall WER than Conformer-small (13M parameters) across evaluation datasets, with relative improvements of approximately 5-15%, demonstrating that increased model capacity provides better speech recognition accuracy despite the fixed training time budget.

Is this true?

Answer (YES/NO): NO